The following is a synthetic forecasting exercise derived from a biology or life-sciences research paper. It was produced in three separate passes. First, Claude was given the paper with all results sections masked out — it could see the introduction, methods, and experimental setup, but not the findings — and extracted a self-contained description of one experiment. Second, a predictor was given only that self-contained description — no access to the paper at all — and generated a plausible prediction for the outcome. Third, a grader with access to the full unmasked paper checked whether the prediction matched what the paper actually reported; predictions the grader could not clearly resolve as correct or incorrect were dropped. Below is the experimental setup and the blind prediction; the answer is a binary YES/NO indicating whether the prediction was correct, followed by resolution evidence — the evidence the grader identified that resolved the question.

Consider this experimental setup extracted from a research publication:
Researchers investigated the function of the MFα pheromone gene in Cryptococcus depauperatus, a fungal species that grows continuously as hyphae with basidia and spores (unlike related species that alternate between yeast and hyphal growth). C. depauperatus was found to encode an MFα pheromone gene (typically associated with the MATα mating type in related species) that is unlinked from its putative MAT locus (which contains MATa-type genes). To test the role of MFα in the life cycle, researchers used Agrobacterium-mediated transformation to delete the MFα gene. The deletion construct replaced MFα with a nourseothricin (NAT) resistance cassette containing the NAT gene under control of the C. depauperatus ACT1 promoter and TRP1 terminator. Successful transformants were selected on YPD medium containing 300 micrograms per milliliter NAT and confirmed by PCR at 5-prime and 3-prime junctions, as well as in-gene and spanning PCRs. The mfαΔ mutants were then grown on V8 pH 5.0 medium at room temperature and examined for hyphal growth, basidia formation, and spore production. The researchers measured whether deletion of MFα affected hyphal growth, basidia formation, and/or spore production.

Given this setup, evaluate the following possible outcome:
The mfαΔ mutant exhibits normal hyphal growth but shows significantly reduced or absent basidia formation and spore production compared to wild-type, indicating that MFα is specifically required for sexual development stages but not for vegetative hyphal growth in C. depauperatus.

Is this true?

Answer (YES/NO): NO